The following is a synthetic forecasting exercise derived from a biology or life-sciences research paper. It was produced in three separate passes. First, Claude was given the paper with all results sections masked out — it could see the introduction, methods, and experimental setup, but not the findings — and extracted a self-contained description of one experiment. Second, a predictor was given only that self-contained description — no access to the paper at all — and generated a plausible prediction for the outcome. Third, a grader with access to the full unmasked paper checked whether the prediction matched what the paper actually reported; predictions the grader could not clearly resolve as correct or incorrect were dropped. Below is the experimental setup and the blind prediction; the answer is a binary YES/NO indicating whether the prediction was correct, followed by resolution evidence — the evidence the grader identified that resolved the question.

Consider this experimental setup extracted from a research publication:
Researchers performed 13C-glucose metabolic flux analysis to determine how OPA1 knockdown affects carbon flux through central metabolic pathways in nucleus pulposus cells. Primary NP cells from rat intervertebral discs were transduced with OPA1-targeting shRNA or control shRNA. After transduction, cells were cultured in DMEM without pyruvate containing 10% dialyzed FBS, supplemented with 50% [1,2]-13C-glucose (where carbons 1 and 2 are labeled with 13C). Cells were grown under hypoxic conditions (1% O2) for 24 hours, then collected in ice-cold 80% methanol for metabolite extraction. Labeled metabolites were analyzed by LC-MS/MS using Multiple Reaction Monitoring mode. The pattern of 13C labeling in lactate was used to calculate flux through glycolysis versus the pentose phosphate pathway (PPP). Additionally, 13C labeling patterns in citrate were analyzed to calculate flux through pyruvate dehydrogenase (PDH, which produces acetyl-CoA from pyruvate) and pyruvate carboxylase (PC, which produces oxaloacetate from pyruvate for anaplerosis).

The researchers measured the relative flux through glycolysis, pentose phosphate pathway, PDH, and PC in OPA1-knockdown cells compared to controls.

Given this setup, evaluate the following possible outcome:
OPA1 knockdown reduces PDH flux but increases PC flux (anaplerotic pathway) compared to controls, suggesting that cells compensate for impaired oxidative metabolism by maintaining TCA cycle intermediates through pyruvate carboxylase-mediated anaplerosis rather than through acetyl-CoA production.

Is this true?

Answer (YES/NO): NO